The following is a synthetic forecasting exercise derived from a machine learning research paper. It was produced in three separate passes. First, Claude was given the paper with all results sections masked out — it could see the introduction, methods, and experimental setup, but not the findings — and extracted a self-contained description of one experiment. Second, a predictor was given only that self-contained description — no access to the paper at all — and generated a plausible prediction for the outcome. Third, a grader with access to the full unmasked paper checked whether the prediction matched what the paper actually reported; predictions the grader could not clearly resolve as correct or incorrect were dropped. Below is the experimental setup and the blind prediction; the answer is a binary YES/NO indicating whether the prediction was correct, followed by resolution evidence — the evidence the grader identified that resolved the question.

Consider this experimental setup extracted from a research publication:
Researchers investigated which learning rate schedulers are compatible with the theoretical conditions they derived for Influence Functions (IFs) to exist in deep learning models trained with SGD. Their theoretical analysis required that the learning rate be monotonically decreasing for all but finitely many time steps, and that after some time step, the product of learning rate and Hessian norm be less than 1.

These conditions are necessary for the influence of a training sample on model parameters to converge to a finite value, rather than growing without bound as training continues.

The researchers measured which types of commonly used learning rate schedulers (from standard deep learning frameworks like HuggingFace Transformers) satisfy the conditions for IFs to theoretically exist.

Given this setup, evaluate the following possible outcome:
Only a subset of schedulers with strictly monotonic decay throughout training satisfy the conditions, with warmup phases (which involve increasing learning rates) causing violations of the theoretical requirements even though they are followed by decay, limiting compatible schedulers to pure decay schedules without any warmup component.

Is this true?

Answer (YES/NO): NO